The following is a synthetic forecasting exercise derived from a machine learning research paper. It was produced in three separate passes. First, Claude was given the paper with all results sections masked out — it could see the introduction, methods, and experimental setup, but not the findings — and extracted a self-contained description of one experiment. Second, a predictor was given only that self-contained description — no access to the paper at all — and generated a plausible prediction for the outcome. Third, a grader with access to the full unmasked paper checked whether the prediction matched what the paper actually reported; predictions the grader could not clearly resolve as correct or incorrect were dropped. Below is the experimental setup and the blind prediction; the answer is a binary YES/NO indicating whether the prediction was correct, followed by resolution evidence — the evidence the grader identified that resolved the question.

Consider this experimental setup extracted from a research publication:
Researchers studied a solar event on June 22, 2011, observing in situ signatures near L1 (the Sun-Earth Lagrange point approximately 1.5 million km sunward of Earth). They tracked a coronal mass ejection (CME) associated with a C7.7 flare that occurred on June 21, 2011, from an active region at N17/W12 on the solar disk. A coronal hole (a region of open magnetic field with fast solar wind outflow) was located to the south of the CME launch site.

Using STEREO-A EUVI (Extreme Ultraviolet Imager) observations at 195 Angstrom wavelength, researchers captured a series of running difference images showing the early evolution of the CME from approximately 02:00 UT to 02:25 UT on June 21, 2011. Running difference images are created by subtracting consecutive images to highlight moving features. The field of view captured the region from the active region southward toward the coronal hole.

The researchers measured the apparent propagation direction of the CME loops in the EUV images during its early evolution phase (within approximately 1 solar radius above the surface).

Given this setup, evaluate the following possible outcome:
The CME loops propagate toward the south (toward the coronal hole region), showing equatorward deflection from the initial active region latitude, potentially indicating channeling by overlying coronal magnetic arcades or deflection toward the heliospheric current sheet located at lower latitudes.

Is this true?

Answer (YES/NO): YES